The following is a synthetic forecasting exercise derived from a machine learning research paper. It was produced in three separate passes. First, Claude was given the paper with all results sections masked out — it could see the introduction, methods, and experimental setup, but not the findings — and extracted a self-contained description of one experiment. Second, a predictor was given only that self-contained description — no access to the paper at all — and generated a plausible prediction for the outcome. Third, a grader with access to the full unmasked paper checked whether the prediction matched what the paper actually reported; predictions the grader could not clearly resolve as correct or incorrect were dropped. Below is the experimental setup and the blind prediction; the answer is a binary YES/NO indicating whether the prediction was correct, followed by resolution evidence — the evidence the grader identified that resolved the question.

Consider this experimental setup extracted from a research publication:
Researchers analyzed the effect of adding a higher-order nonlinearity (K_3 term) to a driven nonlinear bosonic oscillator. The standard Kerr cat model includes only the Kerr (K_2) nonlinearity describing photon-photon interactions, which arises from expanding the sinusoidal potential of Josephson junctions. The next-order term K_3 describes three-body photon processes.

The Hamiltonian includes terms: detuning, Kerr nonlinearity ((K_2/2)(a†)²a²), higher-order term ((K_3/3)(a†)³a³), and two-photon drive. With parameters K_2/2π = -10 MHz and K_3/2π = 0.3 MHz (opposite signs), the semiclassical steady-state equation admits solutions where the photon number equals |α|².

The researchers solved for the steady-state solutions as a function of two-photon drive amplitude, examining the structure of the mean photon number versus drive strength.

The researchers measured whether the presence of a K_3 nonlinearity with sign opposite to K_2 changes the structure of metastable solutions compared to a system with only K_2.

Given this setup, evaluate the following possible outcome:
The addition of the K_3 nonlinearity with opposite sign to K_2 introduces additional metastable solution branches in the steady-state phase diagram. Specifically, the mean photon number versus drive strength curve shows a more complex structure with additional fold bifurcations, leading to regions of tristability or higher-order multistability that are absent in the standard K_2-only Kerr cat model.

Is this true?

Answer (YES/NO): YES